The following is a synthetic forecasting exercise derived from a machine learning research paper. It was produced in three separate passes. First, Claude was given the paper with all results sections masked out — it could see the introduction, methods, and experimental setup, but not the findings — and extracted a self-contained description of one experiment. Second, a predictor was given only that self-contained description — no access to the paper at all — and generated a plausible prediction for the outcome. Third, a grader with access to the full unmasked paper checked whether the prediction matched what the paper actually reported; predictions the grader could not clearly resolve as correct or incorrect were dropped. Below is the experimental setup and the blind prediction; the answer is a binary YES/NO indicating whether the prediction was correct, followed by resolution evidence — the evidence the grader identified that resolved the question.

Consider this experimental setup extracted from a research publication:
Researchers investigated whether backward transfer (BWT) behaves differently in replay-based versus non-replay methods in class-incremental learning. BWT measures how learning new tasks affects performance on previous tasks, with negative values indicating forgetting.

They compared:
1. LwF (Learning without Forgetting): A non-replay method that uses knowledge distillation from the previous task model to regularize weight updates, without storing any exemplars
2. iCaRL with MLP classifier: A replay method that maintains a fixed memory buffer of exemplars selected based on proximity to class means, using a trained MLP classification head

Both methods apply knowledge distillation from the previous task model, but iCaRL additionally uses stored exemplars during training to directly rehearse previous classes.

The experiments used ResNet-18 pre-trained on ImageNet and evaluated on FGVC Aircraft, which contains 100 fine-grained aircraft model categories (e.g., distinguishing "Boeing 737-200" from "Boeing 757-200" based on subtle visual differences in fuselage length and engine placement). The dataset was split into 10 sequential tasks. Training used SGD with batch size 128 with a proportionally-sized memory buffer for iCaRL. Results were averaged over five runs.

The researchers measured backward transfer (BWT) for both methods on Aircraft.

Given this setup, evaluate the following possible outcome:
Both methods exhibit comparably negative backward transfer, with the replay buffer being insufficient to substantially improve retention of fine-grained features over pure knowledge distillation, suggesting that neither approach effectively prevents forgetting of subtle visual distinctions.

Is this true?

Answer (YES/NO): NO